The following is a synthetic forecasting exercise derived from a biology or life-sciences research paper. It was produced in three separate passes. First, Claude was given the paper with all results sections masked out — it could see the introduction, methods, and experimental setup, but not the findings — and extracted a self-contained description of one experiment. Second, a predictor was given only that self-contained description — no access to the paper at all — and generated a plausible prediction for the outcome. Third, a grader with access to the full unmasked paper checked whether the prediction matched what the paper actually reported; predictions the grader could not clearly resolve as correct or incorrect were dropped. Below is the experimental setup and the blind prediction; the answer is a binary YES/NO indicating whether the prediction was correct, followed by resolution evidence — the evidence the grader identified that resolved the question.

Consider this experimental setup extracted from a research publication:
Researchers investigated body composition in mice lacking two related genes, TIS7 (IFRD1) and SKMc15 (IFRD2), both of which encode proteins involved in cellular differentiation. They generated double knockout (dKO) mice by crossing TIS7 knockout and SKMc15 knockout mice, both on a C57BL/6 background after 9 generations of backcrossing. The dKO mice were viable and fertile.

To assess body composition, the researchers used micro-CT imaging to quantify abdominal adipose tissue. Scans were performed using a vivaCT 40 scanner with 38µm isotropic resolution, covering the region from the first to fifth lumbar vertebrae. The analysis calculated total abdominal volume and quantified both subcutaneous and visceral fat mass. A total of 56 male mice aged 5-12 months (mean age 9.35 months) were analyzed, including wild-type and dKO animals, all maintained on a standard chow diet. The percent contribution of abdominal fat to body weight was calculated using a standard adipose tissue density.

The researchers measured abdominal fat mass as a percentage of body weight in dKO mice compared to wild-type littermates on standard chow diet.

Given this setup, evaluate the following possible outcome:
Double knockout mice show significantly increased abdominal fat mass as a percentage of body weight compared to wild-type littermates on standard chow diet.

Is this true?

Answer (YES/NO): NO